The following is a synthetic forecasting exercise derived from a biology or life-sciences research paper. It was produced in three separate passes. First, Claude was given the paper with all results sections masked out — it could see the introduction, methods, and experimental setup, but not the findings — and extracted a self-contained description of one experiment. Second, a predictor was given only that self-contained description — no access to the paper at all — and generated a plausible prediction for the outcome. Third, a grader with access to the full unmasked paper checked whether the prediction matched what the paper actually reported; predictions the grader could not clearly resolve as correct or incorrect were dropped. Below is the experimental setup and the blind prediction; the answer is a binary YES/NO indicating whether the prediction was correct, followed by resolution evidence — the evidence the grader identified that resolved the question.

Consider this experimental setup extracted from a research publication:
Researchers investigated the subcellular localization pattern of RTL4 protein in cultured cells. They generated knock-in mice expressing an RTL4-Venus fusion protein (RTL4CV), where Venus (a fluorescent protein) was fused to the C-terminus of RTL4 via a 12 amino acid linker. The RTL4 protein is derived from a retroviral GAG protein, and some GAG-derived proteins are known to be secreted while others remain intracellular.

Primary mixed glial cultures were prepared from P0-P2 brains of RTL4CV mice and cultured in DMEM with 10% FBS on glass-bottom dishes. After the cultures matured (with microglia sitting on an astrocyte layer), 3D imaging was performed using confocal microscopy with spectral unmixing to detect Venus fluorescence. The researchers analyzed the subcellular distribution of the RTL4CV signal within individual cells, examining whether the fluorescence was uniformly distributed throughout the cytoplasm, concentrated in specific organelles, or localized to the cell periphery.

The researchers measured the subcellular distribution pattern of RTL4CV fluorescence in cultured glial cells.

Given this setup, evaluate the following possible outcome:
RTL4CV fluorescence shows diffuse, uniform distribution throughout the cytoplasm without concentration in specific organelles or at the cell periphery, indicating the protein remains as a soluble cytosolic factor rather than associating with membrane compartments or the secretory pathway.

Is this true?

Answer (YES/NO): NO